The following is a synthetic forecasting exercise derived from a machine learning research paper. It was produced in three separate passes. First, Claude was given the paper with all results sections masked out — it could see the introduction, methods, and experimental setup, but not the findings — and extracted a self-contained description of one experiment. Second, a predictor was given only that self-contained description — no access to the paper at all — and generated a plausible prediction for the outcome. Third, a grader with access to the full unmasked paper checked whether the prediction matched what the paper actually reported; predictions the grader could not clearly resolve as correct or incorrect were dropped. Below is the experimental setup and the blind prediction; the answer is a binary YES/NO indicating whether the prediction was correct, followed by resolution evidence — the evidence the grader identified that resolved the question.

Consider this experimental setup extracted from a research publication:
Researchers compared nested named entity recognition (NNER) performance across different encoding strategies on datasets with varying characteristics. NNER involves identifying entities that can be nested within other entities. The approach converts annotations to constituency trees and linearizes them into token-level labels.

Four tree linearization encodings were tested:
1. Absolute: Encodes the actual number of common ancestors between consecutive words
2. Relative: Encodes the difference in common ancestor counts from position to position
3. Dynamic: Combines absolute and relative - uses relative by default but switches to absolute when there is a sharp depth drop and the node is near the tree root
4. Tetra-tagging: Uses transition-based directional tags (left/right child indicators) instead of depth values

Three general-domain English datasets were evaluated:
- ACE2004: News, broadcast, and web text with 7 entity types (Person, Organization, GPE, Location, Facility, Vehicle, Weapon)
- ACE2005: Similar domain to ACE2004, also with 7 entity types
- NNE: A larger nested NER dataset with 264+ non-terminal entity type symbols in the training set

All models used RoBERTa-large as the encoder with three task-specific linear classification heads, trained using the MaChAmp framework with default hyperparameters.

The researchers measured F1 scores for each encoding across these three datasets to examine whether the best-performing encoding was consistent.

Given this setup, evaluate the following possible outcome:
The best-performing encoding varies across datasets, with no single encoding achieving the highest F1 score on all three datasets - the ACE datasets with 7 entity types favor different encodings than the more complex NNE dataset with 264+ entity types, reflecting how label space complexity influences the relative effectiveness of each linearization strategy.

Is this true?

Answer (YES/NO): NO